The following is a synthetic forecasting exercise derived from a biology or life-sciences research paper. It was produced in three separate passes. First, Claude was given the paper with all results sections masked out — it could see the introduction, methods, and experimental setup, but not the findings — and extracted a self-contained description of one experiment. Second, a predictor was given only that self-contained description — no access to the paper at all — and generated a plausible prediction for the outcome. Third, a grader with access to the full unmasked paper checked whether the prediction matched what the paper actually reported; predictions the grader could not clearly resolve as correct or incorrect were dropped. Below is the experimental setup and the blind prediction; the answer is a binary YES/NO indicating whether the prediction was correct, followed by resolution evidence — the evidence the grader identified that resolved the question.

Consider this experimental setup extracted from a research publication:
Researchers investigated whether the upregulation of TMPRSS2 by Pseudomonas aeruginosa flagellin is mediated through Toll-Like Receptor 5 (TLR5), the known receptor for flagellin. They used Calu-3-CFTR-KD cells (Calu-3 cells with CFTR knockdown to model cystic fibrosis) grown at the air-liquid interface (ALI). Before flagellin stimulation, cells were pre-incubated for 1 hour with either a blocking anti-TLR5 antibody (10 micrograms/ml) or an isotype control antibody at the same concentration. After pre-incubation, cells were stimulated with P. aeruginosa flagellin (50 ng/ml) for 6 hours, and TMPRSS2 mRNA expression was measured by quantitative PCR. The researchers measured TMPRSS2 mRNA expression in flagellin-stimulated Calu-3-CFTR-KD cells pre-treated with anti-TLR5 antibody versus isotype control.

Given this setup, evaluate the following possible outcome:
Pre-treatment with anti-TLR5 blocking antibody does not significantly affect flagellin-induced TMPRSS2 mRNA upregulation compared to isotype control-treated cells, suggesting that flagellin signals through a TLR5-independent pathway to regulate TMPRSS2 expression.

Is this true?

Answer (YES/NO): NO